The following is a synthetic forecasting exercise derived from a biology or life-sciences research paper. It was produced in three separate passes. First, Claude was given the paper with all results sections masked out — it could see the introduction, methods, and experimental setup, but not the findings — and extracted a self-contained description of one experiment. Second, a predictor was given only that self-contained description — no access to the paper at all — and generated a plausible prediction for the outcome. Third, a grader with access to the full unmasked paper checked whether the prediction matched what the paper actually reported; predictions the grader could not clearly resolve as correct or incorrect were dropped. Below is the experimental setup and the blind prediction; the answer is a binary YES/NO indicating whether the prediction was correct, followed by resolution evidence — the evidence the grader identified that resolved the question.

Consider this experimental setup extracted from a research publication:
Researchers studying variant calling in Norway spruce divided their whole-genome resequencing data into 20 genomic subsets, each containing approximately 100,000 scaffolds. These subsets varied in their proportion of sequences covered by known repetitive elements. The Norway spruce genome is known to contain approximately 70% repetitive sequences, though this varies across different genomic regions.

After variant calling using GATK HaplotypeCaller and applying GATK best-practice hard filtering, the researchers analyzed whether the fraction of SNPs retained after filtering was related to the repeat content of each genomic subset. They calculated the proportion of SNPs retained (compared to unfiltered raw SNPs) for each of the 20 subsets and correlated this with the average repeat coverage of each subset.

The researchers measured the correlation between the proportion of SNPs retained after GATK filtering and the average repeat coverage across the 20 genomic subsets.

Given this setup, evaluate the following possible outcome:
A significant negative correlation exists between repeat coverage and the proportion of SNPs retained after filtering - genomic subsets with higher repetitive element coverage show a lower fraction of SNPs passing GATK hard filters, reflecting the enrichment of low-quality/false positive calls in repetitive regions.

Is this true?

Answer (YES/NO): YES